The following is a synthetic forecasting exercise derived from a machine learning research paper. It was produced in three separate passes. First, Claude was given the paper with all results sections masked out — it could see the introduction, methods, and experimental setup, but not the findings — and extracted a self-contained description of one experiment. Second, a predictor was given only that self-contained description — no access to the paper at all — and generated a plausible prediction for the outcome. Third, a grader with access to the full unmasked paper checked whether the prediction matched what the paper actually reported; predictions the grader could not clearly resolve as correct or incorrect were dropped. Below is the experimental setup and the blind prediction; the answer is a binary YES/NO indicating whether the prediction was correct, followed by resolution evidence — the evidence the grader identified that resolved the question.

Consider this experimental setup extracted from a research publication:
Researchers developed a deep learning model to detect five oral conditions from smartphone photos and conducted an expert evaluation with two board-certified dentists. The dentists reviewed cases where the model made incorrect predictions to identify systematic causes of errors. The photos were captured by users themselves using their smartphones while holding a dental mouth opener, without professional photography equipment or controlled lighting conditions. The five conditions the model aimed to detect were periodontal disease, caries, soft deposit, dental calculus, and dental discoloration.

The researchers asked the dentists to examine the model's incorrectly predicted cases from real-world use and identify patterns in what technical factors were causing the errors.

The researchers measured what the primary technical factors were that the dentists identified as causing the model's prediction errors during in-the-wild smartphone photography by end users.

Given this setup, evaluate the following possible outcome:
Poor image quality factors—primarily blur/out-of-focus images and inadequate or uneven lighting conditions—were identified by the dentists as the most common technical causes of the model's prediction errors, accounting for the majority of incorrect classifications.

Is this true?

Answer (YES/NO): NO